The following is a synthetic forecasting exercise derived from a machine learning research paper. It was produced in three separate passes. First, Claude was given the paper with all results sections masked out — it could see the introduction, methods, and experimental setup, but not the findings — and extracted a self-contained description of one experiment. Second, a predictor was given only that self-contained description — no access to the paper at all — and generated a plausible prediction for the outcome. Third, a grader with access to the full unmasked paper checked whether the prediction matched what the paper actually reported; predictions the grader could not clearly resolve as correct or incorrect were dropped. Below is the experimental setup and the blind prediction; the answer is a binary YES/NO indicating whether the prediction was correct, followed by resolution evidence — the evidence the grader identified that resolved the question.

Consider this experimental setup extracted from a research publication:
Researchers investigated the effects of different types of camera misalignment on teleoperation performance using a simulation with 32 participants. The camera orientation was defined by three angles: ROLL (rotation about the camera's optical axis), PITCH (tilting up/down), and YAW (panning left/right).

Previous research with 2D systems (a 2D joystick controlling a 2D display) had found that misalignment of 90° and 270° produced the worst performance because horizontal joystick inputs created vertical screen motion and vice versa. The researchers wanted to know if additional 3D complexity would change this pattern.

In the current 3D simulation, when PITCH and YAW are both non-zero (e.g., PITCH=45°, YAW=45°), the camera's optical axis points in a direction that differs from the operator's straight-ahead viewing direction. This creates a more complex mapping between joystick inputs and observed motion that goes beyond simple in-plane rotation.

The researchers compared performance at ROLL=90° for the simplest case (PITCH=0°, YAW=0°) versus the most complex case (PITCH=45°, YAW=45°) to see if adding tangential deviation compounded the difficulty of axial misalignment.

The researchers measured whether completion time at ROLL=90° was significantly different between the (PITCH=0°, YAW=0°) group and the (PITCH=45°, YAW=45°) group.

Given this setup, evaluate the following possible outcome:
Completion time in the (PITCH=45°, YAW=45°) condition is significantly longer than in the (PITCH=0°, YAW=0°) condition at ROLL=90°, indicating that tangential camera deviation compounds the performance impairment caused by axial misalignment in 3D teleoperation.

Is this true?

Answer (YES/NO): NO